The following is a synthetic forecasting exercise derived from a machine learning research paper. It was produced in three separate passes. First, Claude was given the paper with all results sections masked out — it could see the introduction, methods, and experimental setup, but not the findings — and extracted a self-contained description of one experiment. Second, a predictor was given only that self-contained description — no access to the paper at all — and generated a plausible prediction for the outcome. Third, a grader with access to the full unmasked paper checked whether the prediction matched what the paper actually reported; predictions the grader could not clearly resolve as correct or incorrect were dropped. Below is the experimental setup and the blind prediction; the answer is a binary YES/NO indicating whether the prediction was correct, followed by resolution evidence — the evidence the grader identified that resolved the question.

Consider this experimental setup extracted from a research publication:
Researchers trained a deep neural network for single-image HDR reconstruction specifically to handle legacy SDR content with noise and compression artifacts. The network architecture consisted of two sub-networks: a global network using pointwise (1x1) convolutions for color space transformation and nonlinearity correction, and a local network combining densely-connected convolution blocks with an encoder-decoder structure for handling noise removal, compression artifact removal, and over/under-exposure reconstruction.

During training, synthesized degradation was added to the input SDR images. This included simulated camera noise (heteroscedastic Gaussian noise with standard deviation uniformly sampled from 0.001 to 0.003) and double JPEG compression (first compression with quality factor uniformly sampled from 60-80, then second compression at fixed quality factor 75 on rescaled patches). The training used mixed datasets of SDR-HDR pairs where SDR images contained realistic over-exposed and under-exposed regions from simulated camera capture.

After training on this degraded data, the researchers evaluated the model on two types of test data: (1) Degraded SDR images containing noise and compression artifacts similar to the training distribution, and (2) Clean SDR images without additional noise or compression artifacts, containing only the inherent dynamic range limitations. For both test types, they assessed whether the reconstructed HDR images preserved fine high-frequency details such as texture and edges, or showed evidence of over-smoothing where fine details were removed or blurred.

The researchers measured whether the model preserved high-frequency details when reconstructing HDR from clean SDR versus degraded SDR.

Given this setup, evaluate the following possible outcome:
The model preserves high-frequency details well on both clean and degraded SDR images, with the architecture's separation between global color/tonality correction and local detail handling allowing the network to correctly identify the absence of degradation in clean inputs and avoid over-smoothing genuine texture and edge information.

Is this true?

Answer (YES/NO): NO